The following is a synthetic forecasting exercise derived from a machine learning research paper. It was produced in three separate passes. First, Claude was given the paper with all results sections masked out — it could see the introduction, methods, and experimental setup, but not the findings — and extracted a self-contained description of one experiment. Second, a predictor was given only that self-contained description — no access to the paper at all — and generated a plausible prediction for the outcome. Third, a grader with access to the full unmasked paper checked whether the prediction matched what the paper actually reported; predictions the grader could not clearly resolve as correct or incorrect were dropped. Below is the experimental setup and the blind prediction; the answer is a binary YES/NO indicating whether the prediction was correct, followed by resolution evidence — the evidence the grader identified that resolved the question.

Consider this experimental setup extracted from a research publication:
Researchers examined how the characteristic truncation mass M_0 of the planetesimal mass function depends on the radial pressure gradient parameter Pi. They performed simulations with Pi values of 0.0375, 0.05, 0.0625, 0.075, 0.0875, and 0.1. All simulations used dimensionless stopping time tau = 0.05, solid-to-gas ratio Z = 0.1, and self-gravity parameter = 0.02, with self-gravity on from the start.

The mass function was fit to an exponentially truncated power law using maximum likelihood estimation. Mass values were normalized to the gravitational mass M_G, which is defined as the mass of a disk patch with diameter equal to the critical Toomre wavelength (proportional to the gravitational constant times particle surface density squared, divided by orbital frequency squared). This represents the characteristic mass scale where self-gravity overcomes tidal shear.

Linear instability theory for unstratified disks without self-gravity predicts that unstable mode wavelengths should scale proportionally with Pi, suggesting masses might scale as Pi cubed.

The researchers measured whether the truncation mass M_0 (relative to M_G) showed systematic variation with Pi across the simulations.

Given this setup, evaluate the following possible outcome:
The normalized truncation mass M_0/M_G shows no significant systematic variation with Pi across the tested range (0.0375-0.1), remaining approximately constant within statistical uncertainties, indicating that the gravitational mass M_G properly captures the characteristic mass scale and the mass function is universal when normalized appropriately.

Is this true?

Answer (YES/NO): NO